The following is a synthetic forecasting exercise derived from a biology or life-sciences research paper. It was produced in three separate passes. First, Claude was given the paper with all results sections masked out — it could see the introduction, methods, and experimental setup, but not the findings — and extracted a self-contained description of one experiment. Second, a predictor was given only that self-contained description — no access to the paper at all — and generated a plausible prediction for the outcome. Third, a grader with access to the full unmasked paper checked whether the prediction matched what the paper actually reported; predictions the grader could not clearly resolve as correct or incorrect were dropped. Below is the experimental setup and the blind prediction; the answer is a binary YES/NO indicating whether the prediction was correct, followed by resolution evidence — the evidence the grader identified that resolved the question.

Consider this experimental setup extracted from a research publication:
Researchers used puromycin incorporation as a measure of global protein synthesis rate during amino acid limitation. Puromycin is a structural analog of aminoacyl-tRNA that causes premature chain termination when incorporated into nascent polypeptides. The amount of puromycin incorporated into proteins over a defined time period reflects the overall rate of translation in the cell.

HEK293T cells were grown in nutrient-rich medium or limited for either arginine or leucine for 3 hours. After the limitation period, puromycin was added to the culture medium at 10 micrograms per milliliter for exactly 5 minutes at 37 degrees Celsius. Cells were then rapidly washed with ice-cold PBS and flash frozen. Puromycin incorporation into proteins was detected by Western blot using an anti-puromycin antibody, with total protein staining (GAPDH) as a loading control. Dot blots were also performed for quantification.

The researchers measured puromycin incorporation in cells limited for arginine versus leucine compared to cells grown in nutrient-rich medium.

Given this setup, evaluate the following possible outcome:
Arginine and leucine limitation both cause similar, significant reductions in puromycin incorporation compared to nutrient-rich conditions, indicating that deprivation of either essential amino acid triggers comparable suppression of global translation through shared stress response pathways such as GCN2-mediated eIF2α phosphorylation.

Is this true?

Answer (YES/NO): NO